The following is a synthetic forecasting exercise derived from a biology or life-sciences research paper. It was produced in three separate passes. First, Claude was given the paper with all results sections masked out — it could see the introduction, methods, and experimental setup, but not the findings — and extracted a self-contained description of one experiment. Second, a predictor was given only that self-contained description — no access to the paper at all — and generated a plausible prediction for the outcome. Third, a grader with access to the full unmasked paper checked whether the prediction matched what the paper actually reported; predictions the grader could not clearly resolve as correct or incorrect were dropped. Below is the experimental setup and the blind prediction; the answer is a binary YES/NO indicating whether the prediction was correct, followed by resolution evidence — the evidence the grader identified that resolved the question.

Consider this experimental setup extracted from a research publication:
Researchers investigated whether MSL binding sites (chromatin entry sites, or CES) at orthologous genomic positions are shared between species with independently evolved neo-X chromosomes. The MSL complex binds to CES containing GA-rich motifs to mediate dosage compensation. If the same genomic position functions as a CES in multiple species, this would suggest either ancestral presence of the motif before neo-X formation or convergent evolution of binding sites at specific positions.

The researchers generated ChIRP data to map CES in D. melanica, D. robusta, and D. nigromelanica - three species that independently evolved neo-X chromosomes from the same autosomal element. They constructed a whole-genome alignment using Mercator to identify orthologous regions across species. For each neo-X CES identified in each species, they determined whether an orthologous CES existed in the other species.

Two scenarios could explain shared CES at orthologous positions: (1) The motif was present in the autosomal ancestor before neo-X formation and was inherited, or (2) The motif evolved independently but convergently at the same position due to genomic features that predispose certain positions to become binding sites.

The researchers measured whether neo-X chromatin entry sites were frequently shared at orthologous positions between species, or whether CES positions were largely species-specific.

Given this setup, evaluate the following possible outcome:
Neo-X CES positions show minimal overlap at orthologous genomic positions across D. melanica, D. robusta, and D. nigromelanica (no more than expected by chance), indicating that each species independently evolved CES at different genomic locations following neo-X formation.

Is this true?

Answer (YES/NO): NO